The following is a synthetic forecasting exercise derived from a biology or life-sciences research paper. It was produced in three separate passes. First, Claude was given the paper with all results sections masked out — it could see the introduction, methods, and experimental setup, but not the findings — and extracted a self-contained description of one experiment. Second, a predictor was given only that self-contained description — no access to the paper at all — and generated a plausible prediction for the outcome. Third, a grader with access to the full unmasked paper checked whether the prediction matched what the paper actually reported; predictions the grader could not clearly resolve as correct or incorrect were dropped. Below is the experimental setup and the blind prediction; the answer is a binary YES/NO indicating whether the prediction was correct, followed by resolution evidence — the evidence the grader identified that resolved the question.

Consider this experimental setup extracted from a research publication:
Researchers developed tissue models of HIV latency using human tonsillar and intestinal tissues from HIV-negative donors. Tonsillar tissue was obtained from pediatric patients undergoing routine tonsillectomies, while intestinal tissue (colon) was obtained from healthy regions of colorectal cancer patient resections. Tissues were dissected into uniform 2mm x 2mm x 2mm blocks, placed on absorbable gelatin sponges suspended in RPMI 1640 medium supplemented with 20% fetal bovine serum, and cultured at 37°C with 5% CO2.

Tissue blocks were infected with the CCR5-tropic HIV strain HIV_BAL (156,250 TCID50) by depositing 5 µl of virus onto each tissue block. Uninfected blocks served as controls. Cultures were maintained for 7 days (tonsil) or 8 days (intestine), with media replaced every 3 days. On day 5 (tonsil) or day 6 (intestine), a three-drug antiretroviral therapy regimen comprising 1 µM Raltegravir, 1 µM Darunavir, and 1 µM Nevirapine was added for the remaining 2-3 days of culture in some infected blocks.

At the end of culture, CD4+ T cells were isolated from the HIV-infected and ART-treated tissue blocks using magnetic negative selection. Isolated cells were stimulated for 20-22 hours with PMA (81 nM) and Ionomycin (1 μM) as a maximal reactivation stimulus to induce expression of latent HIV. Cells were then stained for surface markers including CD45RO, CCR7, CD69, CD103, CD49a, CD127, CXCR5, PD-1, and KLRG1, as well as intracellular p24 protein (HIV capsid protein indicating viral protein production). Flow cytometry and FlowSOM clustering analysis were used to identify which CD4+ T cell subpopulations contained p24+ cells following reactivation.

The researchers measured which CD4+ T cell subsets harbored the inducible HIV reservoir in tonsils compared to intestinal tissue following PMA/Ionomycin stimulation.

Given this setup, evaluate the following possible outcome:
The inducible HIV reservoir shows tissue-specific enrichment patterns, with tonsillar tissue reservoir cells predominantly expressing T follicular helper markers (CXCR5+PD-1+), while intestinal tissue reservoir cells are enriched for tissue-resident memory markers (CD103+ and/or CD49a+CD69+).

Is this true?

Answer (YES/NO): YES